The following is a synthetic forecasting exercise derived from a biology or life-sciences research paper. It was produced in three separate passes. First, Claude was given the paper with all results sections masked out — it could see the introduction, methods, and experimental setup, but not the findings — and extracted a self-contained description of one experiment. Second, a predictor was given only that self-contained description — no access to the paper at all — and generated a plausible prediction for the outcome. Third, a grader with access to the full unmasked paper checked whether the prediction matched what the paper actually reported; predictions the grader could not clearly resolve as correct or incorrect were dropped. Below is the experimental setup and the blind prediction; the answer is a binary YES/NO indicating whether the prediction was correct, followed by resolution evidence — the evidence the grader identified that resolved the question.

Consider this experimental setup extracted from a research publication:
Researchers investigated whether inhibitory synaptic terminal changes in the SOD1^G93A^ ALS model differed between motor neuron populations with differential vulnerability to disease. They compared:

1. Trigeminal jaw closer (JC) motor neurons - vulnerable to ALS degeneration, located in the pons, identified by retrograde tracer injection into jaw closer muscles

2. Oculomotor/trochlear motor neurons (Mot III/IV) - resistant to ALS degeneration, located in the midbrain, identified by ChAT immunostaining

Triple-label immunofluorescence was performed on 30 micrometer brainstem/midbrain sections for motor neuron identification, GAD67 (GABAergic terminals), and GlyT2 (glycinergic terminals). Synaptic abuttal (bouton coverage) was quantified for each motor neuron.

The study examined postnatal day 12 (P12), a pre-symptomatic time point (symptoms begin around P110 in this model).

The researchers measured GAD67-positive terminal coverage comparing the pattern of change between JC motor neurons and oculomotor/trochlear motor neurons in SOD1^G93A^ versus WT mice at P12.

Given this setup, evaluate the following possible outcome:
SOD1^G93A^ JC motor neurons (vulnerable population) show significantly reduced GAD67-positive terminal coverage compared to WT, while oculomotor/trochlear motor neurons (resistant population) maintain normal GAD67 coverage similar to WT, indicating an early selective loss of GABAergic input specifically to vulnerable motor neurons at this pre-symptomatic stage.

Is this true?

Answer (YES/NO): NO